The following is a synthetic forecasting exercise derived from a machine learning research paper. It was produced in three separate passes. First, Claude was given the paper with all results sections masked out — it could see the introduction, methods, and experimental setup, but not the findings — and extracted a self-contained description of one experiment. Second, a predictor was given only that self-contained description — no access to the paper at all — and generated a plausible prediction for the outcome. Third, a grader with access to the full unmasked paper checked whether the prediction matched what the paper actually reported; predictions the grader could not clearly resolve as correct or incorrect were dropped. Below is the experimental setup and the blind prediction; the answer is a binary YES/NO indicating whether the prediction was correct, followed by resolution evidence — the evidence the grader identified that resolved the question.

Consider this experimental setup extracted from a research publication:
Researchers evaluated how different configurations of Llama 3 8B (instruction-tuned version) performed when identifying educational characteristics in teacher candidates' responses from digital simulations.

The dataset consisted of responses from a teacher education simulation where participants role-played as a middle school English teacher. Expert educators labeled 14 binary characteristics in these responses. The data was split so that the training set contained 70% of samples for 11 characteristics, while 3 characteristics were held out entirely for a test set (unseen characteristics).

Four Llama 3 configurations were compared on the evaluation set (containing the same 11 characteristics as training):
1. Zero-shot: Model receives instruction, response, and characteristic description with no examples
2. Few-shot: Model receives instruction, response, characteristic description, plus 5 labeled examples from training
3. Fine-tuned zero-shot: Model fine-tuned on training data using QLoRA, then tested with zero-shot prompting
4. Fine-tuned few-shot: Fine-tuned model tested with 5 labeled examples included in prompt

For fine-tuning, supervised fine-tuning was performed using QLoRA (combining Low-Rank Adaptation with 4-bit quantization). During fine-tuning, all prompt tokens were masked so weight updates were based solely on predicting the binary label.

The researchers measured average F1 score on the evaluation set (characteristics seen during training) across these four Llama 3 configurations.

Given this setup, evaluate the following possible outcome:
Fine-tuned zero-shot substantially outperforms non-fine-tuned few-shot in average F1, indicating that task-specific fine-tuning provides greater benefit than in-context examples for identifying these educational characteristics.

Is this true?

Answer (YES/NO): YES